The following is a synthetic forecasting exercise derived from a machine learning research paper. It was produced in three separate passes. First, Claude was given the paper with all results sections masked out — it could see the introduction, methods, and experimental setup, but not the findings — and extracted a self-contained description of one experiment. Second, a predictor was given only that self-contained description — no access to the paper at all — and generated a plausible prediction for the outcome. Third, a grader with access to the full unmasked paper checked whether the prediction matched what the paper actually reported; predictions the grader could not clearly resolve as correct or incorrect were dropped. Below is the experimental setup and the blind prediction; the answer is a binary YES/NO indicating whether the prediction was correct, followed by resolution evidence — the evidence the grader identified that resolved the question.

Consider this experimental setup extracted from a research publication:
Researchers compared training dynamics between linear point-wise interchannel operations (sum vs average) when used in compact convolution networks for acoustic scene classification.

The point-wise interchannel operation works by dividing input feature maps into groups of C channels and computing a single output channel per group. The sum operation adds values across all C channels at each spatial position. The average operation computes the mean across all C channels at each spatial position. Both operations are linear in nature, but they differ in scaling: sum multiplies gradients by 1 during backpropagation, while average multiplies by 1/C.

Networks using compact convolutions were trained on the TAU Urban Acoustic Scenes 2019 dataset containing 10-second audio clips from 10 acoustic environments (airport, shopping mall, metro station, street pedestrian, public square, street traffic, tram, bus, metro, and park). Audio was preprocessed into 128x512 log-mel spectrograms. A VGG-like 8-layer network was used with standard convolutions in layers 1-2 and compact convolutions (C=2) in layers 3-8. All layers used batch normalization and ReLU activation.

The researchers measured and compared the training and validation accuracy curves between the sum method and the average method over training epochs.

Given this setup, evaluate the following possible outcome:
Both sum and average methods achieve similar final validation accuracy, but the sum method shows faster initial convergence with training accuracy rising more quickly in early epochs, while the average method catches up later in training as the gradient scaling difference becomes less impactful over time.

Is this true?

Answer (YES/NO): NO